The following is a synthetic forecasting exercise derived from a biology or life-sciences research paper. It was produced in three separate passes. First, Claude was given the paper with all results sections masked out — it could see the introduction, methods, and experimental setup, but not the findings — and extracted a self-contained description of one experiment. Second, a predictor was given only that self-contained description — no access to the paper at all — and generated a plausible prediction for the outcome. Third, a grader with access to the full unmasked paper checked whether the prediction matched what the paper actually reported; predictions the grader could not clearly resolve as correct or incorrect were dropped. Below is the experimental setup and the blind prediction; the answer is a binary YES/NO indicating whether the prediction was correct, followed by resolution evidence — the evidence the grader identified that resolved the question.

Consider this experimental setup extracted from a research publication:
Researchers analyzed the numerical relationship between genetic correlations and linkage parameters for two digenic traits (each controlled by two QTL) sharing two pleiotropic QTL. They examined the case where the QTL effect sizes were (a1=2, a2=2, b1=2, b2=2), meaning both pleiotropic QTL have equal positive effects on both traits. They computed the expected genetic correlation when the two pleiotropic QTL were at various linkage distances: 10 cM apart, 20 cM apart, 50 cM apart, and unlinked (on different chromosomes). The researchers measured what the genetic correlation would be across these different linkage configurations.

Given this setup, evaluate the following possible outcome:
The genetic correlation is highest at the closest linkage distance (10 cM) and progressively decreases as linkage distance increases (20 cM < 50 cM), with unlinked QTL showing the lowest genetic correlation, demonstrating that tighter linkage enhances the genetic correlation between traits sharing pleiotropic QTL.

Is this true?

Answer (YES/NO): NO